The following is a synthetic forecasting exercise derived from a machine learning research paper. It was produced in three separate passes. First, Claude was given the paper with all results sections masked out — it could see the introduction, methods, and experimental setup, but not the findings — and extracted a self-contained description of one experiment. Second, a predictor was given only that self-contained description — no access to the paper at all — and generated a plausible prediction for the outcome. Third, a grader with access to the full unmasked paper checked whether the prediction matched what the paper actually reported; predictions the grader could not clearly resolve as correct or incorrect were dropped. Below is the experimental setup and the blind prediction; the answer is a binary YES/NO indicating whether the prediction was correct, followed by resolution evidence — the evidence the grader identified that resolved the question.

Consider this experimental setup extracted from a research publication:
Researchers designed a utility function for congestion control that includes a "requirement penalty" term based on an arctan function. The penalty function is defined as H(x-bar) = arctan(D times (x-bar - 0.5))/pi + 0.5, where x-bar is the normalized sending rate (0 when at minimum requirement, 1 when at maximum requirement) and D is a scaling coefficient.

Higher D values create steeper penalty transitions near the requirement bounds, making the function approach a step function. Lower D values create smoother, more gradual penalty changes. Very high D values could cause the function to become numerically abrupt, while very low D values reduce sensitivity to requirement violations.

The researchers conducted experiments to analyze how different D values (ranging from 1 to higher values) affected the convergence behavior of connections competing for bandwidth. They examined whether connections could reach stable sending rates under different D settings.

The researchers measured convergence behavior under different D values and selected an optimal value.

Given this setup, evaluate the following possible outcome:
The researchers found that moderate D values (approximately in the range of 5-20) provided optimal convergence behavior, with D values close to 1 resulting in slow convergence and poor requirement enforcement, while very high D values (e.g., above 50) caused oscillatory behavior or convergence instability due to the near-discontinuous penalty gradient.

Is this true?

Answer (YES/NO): NO